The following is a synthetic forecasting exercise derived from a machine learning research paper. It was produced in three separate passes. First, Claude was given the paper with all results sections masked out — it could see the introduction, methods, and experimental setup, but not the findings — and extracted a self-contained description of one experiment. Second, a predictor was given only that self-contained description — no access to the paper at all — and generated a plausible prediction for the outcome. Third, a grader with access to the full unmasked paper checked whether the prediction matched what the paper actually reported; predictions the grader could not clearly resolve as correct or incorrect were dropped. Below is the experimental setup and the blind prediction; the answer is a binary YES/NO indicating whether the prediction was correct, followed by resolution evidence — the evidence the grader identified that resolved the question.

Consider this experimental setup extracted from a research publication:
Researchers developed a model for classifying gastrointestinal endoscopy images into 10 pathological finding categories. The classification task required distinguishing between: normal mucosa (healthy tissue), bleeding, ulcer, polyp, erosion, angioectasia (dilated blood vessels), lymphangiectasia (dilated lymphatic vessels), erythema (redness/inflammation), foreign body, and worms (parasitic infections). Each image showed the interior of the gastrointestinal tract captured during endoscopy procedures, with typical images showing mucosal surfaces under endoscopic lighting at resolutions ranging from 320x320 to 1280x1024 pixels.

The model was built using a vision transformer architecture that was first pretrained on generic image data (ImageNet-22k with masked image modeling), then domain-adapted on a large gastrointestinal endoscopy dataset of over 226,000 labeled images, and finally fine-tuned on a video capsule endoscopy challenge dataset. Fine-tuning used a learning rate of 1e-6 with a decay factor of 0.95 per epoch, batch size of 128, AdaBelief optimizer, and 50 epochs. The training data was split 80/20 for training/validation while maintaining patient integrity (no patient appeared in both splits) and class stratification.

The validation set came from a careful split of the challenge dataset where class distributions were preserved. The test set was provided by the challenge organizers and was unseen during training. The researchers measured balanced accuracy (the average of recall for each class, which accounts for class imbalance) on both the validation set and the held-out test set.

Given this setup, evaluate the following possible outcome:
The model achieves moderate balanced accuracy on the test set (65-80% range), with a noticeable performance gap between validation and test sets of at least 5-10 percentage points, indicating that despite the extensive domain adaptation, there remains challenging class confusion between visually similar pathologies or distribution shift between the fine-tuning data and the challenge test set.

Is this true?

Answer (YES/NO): NO